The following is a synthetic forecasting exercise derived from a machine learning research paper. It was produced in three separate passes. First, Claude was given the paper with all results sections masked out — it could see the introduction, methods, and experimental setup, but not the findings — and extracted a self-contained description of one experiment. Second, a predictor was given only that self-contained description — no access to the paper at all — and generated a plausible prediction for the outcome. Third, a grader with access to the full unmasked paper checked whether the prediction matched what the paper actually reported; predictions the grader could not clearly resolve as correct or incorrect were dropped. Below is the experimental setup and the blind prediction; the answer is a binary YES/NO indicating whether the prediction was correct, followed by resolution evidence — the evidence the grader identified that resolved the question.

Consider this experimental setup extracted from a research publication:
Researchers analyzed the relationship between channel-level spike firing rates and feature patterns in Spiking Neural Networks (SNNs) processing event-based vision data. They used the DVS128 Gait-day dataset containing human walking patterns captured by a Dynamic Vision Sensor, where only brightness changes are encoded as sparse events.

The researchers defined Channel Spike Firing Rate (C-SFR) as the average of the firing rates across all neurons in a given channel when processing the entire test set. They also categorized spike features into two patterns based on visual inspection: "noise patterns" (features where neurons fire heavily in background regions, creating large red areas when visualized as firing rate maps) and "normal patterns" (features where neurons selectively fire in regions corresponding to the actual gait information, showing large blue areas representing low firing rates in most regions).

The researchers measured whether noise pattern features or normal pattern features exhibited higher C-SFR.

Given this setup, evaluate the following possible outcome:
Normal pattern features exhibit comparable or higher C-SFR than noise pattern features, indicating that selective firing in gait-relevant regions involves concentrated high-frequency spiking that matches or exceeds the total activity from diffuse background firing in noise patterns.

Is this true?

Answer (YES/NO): NO